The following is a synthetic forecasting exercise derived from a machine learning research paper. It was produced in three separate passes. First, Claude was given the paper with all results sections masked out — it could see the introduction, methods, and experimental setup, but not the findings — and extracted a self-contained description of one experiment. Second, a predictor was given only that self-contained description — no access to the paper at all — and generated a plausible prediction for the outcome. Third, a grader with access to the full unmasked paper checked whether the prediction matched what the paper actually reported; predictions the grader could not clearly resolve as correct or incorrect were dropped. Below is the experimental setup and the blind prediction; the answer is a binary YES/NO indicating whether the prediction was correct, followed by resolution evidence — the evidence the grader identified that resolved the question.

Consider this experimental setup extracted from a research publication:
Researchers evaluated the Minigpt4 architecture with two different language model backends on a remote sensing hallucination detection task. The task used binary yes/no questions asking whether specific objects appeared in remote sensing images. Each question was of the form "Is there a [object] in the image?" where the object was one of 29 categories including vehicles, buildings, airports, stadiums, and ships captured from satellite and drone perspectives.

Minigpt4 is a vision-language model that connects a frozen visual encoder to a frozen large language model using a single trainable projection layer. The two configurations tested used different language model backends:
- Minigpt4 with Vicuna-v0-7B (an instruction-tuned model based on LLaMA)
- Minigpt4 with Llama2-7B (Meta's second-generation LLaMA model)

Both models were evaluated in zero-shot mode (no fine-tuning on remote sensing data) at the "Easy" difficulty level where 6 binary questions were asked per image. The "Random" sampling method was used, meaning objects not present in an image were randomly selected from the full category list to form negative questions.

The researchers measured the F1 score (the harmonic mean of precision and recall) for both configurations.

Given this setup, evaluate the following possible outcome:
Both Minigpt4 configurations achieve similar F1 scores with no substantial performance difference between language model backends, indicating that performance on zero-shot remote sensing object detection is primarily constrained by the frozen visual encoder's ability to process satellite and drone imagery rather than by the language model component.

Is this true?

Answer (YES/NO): NO